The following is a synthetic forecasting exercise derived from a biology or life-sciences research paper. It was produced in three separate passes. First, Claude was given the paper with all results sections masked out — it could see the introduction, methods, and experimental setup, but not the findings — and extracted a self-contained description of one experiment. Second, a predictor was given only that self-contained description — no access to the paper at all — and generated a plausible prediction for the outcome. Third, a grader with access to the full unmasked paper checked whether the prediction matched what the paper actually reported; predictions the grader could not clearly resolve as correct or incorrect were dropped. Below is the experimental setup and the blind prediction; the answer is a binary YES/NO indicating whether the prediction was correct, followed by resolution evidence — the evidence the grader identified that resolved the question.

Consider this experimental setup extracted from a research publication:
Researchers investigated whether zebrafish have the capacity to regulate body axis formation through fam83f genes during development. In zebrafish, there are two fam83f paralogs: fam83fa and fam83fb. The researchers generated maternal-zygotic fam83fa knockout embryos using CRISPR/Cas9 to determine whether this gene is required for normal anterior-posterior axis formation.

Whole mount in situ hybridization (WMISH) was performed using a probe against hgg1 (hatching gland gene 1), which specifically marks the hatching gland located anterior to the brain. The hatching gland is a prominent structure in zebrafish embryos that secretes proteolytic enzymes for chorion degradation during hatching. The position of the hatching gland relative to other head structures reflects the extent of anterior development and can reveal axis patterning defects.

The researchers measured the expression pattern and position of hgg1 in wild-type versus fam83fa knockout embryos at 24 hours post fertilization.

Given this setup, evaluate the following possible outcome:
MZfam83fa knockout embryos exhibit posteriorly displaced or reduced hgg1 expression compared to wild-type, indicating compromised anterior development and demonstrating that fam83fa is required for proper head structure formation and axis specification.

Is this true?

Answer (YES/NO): NO